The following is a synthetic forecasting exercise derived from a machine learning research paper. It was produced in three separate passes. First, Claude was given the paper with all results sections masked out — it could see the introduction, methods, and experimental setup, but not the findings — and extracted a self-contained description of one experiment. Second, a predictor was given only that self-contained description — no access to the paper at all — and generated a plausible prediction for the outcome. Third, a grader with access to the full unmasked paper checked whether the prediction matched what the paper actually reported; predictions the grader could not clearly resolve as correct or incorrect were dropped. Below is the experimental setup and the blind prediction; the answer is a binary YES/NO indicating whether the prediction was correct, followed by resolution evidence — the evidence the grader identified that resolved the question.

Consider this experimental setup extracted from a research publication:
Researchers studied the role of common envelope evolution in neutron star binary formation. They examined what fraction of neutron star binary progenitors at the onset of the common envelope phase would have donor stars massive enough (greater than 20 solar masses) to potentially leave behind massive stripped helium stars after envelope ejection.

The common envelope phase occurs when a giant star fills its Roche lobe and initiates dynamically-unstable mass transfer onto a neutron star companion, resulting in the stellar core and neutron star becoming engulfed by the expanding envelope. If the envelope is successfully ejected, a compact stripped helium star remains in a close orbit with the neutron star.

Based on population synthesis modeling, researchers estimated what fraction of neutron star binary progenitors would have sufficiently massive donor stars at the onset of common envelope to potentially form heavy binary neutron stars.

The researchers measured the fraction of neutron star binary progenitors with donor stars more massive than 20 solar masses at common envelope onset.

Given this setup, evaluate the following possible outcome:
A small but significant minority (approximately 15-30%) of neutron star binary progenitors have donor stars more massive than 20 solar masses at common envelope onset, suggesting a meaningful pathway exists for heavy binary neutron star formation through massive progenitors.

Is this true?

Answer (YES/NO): NO